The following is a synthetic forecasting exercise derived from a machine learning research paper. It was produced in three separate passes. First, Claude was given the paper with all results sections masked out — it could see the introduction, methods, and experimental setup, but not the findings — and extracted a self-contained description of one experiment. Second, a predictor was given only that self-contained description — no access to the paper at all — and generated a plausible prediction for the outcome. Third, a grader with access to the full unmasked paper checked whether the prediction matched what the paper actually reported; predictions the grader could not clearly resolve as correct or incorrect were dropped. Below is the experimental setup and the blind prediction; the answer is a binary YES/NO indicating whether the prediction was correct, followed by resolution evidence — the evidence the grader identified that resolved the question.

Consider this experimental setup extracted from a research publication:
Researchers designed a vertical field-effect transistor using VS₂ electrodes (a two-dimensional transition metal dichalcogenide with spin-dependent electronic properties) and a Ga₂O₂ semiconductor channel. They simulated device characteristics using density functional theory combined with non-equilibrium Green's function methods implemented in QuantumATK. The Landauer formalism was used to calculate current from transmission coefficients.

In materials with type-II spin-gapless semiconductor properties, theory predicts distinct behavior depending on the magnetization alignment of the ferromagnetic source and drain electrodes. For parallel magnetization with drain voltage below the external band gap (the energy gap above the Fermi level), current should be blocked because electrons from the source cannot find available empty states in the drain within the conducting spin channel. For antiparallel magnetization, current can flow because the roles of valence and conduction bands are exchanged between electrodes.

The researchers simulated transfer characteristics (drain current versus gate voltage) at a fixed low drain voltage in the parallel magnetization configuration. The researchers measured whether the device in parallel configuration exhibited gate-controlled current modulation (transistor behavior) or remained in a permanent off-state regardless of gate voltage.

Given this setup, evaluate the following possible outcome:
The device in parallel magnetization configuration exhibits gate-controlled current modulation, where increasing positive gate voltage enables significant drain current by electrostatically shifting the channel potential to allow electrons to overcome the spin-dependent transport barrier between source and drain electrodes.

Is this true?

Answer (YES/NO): NO